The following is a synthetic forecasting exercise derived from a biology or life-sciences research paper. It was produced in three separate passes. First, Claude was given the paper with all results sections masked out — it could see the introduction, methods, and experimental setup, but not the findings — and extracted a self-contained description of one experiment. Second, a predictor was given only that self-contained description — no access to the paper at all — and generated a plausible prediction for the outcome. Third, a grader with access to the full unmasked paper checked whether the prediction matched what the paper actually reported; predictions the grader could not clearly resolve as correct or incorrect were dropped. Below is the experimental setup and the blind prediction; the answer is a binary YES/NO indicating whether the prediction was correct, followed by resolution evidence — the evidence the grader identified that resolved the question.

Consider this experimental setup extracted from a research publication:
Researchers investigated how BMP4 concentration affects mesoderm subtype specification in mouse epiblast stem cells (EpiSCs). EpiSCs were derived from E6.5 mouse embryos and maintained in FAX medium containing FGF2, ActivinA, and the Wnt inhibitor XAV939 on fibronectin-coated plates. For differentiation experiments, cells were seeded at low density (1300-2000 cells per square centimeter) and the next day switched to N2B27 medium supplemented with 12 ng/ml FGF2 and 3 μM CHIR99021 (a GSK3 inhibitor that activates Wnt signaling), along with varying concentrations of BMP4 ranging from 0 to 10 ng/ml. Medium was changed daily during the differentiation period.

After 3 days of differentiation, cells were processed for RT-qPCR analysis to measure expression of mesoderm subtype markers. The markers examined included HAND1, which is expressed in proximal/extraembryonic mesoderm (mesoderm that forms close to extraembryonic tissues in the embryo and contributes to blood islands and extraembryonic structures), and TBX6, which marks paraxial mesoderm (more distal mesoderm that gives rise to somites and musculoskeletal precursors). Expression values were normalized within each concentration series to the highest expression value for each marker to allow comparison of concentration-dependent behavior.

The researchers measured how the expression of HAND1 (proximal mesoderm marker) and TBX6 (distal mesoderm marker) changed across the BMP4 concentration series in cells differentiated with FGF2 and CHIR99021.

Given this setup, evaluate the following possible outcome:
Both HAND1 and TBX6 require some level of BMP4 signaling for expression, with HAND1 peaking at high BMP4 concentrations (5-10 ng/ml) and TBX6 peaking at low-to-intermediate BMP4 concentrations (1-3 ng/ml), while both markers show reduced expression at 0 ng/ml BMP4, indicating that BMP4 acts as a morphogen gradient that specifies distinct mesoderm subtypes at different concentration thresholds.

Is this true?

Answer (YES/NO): NO